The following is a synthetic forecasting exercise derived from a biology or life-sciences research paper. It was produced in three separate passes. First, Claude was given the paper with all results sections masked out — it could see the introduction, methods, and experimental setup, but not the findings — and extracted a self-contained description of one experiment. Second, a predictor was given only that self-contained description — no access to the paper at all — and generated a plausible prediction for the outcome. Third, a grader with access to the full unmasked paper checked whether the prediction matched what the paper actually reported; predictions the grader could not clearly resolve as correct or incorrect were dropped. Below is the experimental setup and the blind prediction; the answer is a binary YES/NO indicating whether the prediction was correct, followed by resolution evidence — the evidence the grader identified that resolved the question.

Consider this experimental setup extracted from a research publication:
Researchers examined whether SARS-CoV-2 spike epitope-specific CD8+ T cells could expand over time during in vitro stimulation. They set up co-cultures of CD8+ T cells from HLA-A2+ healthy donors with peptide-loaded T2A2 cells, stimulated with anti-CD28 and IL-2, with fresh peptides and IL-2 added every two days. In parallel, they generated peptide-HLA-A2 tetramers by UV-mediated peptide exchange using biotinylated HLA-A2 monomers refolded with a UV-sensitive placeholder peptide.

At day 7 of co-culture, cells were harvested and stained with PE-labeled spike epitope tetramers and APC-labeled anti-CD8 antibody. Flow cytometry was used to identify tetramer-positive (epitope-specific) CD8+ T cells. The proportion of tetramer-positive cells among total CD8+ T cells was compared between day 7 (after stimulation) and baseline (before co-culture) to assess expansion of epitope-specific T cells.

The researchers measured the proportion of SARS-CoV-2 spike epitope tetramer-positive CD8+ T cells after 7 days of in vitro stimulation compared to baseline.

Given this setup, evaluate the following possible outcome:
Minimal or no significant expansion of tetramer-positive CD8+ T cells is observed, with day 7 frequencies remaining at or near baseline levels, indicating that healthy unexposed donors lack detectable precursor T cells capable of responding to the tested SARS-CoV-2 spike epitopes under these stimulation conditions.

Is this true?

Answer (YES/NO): NO